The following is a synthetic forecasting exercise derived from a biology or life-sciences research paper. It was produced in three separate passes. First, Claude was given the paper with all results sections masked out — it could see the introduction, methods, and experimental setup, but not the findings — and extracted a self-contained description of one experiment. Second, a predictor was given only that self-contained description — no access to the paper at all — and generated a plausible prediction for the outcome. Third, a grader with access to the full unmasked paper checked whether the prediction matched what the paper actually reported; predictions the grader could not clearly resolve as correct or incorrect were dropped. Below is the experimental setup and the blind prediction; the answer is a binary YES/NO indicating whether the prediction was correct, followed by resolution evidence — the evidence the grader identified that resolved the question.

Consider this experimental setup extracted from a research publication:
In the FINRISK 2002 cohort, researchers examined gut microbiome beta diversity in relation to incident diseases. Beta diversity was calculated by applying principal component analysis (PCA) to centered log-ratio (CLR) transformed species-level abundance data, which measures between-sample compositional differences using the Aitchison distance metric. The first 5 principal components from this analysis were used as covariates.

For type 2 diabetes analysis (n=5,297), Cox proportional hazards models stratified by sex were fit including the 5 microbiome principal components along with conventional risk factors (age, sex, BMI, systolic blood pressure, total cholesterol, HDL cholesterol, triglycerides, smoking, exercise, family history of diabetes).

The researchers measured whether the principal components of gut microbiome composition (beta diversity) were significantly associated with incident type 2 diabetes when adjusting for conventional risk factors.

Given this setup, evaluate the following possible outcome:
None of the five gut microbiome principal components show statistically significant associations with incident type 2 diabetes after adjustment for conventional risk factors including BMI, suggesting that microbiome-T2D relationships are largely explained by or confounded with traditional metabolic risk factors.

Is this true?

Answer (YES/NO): NO